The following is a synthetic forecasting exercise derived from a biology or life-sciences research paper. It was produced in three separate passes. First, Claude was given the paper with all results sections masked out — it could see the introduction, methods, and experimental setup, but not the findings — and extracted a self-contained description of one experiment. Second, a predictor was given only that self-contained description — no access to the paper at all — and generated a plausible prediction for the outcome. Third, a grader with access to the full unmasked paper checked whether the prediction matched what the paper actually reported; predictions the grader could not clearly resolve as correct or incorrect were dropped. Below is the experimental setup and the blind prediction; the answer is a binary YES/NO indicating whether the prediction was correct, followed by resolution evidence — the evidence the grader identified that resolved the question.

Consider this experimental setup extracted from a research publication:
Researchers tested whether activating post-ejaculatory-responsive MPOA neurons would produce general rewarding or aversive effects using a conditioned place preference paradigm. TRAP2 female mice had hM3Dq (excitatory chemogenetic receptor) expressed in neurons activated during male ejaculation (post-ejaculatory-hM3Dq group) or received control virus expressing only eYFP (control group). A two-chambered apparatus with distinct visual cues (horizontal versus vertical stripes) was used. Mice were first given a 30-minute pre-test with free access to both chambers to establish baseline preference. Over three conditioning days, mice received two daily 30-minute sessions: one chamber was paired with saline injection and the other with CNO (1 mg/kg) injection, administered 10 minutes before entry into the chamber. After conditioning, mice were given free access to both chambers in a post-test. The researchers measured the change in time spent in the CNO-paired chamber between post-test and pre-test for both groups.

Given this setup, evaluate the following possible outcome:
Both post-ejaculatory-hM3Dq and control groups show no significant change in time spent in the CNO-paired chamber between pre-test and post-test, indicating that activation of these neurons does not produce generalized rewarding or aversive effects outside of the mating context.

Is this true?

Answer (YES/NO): YES